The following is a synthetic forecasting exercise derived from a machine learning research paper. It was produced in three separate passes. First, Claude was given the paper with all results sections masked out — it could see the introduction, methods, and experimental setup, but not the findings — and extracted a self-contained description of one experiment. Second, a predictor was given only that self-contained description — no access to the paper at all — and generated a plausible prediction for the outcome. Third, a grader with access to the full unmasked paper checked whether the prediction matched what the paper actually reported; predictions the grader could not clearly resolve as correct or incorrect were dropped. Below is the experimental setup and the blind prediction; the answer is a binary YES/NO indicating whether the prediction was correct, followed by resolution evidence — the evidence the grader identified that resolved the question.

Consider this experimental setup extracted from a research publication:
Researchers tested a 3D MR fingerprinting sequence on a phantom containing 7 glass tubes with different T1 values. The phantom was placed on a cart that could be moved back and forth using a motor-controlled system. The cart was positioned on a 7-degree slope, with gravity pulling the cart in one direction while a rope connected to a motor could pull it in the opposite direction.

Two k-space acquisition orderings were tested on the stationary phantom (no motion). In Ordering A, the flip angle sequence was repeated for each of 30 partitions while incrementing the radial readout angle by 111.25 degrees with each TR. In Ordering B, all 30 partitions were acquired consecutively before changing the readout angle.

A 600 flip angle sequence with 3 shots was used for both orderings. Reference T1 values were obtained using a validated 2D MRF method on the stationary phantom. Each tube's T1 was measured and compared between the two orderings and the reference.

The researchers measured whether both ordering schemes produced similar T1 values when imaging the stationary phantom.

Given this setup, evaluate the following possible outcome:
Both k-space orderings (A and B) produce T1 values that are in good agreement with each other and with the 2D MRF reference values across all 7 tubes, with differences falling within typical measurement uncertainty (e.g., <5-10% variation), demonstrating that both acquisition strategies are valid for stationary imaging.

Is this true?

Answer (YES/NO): YES